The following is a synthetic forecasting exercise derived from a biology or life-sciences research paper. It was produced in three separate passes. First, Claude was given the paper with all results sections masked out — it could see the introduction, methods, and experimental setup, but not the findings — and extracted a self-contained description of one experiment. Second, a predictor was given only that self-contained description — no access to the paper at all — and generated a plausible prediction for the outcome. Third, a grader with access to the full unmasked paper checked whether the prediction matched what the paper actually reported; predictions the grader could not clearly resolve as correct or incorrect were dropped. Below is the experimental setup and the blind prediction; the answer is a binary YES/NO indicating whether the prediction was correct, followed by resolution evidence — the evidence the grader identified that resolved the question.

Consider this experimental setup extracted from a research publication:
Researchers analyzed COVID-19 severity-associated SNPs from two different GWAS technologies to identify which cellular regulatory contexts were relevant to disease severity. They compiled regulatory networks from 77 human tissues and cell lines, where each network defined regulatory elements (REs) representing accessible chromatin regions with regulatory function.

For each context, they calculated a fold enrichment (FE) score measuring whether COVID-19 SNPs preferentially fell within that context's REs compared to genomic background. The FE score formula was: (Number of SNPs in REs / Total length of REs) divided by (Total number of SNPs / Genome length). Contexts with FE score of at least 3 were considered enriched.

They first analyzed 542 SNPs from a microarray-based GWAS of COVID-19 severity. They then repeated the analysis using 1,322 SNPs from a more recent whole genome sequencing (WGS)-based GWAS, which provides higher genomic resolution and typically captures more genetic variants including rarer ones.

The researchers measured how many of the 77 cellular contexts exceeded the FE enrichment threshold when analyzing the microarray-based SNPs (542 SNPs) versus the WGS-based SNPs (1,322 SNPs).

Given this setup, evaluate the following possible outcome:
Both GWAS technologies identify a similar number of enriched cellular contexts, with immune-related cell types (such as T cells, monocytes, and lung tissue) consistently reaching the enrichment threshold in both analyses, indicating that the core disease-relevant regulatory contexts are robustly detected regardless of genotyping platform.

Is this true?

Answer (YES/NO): YES